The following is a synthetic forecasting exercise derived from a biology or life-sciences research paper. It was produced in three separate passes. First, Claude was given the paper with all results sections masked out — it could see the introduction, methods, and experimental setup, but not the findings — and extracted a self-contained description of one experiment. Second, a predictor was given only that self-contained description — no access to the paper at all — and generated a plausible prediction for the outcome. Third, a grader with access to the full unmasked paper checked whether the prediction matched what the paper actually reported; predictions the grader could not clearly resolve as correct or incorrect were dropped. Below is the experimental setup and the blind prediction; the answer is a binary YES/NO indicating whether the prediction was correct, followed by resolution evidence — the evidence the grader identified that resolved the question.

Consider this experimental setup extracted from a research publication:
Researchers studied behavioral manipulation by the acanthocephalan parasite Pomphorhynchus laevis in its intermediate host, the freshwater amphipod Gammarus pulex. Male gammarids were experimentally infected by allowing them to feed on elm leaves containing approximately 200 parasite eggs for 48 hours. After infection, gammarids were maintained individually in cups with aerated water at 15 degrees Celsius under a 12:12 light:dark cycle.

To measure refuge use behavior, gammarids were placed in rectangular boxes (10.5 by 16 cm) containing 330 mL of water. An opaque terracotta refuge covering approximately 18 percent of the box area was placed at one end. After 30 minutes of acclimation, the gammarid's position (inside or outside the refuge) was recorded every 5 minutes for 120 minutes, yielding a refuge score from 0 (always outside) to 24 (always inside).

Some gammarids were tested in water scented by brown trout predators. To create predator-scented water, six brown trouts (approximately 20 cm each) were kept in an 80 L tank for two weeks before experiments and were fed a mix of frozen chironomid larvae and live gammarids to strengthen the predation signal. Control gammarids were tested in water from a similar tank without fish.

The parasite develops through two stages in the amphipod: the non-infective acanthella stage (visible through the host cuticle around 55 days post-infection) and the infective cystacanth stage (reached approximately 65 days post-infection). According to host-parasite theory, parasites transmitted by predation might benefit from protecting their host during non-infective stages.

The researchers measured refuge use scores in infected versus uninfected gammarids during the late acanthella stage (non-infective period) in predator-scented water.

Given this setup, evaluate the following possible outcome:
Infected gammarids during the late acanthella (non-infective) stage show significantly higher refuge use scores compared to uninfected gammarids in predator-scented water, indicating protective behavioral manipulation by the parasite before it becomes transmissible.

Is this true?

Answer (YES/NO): YES